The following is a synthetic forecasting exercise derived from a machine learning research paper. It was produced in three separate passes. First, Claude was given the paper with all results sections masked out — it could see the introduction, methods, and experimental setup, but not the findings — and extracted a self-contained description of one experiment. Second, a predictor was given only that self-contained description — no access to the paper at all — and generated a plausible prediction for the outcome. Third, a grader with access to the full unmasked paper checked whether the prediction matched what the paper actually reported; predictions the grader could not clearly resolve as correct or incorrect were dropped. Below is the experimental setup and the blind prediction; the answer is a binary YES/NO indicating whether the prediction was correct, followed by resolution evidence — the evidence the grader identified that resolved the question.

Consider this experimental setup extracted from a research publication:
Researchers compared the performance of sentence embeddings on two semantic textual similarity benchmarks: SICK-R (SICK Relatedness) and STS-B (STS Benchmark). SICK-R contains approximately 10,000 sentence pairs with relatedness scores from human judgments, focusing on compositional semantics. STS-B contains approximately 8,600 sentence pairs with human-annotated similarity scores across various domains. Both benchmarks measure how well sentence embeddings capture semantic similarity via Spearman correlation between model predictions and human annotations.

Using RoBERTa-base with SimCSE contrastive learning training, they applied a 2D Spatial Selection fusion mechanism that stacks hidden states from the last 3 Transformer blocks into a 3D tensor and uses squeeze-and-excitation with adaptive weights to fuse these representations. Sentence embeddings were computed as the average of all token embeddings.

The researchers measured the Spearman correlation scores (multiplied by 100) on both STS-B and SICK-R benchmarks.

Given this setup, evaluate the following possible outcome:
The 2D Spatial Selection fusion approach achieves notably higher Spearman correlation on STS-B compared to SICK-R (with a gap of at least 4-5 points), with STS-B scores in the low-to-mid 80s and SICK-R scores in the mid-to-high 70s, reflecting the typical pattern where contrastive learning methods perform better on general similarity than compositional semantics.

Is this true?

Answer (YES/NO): NO